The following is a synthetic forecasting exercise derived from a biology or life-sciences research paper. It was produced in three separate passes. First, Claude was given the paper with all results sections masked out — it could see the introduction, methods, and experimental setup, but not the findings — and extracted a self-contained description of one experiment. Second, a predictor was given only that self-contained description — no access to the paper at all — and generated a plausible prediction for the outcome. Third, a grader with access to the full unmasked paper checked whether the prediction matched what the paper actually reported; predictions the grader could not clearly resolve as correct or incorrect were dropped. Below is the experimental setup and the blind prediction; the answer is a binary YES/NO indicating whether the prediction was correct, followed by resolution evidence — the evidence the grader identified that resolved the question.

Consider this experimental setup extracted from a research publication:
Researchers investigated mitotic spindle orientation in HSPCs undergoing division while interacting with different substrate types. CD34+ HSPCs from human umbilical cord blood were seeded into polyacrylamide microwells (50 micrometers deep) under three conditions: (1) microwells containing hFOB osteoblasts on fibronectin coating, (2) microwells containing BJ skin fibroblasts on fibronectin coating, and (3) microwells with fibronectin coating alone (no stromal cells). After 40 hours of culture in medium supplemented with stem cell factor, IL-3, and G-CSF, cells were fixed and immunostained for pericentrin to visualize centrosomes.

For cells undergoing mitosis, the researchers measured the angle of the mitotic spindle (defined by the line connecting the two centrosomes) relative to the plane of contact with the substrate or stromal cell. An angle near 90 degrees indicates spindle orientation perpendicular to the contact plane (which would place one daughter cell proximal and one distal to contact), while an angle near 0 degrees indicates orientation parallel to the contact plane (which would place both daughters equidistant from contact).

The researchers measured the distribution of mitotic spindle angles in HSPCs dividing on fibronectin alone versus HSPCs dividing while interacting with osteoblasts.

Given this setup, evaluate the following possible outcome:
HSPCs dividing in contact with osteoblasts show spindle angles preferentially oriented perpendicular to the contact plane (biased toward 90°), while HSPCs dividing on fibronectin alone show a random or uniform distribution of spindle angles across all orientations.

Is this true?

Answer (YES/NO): NO